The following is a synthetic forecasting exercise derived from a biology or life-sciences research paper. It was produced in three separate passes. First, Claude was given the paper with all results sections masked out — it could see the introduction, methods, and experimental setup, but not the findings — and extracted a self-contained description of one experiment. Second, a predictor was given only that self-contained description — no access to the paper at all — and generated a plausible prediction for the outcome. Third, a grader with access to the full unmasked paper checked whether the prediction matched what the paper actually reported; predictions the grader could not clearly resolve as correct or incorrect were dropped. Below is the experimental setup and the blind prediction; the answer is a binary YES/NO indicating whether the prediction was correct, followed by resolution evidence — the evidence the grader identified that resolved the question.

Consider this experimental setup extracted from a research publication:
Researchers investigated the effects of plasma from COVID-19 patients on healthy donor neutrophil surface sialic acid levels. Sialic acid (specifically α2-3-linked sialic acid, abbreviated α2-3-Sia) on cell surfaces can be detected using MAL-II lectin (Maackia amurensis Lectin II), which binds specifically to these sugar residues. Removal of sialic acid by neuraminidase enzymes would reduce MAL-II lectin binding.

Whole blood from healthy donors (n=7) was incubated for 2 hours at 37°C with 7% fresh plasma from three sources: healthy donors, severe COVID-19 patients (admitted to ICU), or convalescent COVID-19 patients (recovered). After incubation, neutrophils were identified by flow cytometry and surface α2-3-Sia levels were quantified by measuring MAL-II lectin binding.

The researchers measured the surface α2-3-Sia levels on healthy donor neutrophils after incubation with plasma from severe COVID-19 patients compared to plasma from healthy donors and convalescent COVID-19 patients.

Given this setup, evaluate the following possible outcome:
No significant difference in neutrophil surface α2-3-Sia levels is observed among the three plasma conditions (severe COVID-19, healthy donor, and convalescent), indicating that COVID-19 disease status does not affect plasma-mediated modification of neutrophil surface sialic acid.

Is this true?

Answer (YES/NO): NO